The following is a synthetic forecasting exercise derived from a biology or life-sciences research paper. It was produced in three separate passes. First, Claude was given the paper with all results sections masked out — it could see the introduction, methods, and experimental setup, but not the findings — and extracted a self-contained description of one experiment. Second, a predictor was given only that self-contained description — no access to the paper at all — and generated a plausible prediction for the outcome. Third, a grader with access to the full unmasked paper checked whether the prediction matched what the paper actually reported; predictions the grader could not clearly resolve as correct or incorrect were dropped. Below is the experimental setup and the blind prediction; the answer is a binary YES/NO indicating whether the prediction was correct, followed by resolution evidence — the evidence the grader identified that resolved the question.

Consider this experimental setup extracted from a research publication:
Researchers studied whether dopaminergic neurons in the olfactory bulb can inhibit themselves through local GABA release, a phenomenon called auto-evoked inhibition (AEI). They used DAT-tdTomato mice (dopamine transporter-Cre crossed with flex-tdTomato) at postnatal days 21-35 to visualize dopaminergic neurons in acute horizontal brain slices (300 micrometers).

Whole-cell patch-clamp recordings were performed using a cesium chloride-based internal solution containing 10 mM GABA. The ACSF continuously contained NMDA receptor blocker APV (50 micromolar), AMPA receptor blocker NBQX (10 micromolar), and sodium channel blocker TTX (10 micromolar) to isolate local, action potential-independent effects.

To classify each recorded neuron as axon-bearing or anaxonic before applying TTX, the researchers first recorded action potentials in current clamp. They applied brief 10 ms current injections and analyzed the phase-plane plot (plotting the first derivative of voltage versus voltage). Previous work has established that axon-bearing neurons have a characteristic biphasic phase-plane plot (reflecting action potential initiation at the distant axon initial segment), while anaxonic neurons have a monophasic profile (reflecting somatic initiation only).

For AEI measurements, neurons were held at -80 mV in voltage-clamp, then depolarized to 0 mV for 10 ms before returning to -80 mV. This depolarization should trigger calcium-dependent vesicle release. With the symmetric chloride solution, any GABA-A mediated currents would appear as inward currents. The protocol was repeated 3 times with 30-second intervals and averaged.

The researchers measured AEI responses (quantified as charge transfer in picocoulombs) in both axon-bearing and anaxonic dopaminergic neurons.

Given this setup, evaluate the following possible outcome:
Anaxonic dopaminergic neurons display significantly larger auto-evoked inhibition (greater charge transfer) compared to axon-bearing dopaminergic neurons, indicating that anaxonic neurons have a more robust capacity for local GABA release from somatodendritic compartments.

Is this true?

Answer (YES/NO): YES